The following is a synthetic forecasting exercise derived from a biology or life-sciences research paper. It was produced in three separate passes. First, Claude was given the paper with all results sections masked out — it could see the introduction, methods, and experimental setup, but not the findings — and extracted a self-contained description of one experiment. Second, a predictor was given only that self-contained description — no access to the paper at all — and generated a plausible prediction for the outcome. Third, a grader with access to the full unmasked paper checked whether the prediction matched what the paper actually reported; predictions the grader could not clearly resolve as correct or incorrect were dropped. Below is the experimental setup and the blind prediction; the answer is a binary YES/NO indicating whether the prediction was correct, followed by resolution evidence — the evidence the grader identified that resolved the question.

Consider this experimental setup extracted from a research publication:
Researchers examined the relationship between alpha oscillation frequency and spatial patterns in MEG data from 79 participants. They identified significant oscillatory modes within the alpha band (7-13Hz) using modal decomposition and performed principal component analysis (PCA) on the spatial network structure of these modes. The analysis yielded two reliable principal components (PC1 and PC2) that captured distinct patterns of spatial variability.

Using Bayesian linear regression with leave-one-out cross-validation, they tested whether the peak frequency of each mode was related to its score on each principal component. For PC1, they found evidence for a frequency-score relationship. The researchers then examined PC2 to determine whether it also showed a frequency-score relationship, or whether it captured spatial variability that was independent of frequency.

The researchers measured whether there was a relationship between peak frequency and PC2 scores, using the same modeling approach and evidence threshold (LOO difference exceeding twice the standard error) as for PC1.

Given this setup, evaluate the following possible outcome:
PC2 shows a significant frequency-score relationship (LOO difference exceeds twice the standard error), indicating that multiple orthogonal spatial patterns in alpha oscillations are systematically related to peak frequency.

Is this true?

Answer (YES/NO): YES